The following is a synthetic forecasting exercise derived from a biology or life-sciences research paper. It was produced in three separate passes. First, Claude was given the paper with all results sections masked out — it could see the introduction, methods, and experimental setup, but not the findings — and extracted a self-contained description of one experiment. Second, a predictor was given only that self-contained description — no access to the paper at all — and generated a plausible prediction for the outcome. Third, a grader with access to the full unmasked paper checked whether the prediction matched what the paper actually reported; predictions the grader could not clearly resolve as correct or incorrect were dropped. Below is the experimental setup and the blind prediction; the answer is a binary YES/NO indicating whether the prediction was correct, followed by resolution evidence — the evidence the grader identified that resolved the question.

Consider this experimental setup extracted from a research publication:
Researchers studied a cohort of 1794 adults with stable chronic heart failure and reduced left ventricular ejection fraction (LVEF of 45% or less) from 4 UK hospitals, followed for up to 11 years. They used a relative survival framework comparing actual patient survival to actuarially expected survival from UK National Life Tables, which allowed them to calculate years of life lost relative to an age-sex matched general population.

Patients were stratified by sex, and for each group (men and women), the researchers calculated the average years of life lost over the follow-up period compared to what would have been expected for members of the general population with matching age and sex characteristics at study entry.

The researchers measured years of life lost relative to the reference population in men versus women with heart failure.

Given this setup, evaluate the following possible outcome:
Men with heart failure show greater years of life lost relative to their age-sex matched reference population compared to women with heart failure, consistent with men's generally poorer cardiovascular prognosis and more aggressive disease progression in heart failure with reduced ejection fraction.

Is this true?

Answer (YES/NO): YES